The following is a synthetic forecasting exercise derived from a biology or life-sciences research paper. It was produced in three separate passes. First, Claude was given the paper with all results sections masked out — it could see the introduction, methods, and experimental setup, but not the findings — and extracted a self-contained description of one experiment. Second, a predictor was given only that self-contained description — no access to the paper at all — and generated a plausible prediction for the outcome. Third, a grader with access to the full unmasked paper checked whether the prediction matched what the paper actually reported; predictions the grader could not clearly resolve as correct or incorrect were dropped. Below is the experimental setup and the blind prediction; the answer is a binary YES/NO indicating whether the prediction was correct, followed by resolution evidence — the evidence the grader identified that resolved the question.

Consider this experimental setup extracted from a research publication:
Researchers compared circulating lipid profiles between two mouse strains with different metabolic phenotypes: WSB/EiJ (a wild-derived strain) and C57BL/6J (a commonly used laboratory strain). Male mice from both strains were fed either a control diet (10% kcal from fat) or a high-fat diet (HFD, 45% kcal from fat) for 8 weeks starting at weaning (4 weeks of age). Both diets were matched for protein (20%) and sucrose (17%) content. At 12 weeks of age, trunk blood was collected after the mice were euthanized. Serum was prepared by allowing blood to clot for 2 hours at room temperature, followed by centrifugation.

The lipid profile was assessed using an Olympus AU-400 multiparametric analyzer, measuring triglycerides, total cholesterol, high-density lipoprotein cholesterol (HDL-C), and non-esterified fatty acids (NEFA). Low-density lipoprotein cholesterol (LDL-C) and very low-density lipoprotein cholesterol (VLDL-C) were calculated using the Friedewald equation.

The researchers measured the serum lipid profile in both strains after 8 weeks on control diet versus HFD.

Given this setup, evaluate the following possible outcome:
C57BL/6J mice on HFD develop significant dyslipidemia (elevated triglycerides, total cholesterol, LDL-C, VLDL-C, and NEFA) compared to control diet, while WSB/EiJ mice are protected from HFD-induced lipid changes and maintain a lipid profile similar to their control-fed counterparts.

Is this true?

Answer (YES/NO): NO